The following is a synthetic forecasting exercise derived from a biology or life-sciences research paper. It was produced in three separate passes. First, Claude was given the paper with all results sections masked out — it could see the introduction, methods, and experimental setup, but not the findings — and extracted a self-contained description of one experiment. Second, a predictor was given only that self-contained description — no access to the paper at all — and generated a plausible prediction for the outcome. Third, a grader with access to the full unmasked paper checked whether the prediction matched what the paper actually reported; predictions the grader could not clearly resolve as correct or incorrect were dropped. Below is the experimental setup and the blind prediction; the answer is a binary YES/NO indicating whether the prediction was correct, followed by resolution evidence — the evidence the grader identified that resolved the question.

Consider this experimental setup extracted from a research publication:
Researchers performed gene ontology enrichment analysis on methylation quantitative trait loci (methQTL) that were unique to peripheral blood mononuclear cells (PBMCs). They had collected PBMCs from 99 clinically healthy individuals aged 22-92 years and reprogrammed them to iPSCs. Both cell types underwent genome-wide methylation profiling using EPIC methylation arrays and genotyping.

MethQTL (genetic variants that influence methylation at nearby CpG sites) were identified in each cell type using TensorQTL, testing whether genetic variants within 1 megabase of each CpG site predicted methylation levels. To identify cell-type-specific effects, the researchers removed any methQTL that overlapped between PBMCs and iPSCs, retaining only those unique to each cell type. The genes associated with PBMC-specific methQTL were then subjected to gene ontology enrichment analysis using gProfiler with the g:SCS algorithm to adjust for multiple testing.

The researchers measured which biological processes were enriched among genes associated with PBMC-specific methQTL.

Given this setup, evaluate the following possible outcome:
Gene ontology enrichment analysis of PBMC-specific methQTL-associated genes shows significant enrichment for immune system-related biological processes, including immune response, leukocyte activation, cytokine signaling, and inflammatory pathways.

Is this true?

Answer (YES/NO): NO